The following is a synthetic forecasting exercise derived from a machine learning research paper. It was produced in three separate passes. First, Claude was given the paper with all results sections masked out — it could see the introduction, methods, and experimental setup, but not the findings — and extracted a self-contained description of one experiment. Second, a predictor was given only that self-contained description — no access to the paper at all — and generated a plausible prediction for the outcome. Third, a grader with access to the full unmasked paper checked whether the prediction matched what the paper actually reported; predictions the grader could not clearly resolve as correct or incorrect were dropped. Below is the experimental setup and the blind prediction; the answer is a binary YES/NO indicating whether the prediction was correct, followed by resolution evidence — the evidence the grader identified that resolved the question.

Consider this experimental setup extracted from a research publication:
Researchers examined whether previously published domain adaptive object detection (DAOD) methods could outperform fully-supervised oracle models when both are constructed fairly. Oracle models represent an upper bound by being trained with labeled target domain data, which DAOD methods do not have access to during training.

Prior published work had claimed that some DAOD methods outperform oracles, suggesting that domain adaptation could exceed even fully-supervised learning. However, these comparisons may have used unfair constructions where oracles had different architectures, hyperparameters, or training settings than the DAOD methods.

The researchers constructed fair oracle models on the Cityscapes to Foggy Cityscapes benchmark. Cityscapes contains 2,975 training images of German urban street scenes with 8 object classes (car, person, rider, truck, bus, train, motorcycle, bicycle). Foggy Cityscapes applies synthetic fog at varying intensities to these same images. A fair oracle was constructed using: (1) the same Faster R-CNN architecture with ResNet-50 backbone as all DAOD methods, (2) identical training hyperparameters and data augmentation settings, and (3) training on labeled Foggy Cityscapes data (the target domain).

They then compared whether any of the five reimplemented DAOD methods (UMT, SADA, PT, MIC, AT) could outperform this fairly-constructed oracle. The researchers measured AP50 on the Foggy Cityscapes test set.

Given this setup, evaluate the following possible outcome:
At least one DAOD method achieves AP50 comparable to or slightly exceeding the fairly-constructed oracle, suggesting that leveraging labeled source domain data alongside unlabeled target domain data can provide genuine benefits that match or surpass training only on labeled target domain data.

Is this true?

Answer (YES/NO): NO